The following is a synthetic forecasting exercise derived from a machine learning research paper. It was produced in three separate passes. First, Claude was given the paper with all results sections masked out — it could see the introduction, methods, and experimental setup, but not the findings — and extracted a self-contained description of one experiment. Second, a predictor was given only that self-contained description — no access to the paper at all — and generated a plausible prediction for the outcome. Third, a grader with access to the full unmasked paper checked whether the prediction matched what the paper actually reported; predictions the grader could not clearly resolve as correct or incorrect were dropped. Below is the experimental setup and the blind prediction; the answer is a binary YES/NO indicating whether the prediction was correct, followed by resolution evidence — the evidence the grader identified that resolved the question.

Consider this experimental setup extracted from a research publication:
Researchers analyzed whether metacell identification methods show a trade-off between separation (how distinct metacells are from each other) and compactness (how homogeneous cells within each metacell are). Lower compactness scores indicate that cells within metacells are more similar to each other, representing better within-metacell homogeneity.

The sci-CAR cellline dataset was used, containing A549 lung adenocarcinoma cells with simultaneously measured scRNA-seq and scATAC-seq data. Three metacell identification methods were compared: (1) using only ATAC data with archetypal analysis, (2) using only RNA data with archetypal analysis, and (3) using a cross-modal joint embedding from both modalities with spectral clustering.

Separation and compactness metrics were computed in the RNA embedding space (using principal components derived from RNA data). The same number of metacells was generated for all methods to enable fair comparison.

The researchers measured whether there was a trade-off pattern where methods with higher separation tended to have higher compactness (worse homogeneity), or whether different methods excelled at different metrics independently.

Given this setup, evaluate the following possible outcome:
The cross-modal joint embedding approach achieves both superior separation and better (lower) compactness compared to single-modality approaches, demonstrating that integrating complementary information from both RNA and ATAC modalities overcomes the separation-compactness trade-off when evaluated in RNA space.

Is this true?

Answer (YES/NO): NO